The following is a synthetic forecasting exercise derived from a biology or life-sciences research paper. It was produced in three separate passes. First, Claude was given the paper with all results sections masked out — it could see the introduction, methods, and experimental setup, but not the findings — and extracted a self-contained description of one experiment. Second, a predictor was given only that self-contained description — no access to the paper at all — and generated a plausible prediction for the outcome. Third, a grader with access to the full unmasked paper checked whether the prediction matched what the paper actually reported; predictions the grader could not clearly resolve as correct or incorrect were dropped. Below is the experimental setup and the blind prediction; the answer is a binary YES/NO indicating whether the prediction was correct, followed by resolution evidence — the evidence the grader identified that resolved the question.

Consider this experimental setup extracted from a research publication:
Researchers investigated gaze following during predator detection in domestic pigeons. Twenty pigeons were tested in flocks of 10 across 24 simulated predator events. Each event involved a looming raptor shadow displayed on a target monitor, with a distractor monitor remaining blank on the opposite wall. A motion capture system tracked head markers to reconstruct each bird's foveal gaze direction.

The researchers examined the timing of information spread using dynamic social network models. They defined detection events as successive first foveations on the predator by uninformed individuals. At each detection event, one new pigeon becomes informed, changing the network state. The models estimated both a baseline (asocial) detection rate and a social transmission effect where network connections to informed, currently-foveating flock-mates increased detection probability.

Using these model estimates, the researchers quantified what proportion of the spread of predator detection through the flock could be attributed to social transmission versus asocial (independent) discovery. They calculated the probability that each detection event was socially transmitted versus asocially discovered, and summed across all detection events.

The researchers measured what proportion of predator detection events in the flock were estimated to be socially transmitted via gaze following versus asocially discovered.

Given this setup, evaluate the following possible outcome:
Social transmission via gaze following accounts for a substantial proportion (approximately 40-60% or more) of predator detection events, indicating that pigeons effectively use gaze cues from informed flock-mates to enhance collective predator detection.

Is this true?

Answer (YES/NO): NO